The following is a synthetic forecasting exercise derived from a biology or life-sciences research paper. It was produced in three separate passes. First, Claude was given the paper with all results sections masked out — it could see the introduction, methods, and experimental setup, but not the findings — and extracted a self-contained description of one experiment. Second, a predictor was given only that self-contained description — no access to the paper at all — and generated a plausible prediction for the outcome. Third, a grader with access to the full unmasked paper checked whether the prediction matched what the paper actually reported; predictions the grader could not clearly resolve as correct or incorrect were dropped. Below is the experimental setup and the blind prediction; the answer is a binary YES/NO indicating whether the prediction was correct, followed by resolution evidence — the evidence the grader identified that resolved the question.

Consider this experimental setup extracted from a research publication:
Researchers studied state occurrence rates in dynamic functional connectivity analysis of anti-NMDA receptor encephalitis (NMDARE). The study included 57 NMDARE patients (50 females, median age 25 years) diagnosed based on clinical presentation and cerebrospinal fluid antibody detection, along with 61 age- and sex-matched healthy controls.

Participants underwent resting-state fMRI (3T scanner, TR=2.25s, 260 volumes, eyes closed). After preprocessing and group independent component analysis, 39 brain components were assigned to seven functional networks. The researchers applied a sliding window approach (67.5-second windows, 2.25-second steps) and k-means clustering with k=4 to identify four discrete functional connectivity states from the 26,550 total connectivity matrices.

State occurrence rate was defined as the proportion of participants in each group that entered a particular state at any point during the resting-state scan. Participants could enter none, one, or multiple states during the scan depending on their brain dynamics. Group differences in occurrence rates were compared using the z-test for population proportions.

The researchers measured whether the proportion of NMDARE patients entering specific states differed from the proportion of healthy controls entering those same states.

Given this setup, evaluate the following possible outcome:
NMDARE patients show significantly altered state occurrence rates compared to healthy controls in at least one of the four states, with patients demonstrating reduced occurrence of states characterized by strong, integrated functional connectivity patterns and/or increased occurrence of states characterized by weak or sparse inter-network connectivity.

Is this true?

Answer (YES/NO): NO